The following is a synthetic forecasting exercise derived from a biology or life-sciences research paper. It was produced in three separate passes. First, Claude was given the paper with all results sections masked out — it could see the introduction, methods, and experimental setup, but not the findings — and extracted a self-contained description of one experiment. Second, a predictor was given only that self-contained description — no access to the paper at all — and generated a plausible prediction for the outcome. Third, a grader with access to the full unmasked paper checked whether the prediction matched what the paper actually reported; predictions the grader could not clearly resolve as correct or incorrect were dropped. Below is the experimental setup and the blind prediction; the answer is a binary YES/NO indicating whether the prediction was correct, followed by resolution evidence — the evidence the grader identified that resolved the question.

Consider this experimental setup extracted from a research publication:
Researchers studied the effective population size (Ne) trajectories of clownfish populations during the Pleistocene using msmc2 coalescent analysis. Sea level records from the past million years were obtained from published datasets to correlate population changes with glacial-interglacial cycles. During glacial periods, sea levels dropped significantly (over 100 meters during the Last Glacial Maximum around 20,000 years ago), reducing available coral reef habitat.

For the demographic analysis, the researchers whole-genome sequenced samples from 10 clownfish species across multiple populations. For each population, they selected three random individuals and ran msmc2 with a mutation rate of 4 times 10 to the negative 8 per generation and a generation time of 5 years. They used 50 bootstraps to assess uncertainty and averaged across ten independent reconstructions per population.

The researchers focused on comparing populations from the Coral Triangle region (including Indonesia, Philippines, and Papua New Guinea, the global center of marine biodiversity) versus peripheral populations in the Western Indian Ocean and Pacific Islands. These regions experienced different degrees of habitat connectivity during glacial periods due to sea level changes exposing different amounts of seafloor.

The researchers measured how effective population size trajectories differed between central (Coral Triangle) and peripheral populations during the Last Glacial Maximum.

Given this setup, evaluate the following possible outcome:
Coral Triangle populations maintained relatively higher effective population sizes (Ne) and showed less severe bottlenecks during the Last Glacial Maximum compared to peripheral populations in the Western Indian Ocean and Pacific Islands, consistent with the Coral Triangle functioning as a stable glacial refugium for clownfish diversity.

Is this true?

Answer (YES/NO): YES